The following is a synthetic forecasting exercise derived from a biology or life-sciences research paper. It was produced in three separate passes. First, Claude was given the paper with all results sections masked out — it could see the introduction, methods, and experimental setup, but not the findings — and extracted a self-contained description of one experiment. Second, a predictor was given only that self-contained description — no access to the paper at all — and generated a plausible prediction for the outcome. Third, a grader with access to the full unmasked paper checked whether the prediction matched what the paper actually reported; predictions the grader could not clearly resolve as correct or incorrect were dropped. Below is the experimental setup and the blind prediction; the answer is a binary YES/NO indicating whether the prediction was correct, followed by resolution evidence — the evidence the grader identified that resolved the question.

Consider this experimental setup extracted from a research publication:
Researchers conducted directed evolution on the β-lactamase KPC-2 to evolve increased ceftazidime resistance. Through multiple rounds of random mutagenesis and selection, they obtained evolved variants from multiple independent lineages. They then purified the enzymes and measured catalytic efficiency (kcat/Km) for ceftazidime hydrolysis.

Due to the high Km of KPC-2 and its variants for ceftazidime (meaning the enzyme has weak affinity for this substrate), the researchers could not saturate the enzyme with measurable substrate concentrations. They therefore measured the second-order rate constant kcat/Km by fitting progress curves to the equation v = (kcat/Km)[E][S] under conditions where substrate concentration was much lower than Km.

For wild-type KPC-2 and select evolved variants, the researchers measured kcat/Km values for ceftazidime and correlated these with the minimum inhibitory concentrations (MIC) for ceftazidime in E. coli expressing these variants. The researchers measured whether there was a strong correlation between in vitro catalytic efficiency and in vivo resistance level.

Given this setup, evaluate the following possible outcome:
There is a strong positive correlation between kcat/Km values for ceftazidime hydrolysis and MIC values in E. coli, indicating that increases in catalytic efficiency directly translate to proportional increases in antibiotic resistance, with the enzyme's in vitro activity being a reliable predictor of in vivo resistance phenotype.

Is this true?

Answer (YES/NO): NO